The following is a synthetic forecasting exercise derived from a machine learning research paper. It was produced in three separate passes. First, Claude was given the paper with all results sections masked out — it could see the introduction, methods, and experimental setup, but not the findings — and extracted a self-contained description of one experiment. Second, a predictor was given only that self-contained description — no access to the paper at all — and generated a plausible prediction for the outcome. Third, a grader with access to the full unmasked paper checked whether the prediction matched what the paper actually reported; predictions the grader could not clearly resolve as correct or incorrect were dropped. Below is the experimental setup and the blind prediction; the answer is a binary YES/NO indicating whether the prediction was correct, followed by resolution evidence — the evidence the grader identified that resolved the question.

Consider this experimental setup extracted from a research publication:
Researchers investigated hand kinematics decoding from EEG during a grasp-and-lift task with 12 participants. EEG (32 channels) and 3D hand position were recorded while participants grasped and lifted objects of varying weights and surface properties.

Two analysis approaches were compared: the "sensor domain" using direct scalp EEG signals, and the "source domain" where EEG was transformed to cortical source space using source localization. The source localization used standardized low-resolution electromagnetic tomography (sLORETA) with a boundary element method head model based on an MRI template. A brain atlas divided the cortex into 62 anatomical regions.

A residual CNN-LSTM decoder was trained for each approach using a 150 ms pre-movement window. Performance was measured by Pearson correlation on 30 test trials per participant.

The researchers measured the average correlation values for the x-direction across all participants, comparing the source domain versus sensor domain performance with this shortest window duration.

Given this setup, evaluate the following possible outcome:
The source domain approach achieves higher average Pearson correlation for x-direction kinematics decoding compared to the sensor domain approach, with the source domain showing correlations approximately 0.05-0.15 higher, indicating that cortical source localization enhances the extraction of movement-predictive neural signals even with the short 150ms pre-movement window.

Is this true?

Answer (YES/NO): NO